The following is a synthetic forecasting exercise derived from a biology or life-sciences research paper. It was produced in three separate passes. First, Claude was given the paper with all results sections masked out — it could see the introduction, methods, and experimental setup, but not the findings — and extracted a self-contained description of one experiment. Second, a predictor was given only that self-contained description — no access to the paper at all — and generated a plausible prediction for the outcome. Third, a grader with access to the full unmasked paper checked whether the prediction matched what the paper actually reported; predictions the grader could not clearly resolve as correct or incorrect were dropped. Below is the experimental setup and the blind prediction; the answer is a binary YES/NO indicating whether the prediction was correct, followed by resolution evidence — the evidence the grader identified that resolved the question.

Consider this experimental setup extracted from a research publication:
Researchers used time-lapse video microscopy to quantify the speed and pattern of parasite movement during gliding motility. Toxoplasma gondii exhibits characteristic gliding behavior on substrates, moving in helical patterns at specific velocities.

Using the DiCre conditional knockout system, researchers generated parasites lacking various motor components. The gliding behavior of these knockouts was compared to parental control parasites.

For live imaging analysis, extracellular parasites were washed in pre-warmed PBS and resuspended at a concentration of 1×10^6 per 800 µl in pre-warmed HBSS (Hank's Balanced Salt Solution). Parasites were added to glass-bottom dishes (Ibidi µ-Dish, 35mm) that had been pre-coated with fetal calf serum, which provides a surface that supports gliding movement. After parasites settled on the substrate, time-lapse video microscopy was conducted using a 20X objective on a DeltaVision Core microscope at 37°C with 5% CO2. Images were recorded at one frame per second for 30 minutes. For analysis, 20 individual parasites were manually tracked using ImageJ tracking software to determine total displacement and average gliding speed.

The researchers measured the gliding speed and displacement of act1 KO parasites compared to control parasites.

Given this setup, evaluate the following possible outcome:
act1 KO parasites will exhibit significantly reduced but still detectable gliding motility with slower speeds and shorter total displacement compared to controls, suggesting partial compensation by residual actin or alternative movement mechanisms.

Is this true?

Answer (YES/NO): YES